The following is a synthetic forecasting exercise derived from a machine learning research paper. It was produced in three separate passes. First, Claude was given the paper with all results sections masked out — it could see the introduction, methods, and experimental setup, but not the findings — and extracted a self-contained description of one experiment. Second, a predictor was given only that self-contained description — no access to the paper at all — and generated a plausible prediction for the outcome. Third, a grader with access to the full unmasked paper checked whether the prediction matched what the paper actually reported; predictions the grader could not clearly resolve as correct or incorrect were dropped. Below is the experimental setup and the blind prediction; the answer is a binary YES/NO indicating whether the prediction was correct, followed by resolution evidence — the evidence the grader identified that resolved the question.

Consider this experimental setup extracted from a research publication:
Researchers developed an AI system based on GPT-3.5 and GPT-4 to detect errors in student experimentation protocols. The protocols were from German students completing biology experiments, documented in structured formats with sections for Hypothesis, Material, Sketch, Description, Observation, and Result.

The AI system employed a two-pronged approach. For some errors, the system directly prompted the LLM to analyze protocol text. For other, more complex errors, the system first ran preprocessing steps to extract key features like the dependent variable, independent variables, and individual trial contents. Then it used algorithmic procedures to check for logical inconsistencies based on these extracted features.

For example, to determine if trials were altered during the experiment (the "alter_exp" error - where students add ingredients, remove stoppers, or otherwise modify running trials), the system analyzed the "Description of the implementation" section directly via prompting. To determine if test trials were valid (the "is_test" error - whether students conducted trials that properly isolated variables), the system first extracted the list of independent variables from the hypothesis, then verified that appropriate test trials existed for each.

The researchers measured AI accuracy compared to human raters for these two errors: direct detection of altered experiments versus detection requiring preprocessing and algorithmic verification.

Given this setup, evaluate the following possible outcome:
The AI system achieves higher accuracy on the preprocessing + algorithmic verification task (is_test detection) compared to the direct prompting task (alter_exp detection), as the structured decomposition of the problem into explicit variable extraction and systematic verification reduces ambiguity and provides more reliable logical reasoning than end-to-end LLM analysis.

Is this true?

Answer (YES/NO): NO